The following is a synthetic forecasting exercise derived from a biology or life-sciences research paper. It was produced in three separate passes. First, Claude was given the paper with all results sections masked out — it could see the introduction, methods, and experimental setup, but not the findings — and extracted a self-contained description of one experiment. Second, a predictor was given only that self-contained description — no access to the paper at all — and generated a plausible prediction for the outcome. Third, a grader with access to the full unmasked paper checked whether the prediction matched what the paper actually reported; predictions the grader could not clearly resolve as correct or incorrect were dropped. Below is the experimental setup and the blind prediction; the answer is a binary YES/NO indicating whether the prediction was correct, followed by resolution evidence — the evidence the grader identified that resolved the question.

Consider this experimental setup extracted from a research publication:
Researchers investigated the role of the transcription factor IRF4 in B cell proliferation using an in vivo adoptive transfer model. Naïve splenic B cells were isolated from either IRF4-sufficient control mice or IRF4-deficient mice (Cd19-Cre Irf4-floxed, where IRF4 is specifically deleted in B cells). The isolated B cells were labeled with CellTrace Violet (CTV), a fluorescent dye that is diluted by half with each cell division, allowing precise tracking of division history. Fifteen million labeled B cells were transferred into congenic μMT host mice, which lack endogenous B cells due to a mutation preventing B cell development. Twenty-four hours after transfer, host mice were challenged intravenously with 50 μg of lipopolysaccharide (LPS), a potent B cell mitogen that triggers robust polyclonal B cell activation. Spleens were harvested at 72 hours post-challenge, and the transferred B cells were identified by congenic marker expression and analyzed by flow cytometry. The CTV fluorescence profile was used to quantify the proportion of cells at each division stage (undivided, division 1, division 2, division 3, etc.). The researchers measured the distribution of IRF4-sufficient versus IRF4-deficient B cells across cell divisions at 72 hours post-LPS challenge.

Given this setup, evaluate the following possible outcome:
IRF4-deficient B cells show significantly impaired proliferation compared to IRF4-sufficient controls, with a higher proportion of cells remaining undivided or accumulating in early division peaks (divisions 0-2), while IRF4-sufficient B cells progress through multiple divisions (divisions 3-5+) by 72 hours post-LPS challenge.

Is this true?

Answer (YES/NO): NO